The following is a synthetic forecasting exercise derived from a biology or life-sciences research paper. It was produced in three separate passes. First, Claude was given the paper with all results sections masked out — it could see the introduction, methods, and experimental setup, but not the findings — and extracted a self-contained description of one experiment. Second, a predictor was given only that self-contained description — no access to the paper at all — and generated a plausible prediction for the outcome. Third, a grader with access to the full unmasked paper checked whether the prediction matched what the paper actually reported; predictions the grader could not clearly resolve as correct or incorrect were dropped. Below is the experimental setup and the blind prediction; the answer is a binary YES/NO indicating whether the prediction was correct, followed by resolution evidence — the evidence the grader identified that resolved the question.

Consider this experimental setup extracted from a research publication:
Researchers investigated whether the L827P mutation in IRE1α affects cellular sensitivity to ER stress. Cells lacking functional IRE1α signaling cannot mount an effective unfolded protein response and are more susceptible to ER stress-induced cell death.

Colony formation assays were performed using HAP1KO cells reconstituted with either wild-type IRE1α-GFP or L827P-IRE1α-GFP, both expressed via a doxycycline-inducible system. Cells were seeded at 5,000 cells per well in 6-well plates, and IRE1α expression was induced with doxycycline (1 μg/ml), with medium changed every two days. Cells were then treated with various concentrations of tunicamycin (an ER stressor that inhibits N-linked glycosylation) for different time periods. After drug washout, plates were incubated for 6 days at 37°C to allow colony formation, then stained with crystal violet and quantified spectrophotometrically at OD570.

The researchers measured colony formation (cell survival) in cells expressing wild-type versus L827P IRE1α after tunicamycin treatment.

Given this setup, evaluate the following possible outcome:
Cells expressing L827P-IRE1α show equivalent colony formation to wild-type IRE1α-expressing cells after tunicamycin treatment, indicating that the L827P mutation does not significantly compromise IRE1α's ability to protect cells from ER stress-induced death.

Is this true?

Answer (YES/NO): NO